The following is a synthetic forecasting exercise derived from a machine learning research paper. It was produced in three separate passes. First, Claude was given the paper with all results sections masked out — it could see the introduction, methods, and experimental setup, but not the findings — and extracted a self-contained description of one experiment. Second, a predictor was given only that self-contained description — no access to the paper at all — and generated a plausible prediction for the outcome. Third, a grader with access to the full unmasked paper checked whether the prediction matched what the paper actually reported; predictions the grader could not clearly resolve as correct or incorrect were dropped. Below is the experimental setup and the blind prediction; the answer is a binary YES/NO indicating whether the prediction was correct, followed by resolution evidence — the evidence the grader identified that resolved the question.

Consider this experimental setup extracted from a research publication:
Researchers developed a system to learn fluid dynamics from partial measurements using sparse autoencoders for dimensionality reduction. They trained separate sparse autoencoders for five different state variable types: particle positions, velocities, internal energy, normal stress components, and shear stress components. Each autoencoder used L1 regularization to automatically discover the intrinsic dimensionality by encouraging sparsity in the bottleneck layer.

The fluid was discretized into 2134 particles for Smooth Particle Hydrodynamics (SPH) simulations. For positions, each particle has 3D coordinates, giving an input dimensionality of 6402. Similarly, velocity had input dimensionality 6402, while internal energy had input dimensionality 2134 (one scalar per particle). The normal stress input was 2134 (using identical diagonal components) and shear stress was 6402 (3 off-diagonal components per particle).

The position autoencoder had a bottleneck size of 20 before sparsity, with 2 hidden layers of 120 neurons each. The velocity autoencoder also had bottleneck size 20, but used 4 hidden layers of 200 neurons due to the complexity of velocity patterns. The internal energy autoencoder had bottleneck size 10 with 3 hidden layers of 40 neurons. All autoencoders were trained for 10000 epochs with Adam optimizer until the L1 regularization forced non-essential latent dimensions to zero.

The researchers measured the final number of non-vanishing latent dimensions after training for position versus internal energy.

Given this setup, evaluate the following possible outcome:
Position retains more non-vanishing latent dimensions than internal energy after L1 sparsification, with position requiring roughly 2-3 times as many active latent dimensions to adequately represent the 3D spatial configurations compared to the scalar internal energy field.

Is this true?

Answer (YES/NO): NO